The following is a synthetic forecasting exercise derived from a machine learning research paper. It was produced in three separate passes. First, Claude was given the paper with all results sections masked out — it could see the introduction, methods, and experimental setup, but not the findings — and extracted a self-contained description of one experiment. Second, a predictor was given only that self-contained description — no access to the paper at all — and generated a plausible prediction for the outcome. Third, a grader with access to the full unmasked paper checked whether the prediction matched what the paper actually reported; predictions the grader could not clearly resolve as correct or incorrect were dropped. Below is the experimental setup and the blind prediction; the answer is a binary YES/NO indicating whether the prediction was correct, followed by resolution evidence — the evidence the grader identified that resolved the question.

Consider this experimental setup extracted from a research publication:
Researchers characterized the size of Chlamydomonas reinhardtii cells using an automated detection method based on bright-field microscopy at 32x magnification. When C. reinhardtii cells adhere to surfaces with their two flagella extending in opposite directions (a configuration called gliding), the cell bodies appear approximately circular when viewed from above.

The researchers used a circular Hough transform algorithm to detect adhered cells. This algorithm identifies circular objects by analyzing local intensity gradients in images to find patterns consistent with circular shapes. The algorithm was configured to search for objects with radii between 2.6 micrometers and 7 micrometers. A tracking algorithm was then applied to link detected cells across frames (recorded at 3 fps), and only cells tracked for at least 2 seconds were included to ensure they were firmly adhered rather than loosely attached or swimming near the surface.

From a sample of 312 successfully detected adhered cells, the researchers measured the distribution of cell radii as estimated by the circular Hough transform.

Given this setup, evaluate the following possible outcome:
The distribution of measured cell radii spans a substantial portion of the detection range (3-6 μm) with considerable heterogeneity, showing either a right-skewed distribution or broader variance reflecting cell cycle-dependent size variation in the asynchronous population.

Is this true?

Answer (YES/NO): NO